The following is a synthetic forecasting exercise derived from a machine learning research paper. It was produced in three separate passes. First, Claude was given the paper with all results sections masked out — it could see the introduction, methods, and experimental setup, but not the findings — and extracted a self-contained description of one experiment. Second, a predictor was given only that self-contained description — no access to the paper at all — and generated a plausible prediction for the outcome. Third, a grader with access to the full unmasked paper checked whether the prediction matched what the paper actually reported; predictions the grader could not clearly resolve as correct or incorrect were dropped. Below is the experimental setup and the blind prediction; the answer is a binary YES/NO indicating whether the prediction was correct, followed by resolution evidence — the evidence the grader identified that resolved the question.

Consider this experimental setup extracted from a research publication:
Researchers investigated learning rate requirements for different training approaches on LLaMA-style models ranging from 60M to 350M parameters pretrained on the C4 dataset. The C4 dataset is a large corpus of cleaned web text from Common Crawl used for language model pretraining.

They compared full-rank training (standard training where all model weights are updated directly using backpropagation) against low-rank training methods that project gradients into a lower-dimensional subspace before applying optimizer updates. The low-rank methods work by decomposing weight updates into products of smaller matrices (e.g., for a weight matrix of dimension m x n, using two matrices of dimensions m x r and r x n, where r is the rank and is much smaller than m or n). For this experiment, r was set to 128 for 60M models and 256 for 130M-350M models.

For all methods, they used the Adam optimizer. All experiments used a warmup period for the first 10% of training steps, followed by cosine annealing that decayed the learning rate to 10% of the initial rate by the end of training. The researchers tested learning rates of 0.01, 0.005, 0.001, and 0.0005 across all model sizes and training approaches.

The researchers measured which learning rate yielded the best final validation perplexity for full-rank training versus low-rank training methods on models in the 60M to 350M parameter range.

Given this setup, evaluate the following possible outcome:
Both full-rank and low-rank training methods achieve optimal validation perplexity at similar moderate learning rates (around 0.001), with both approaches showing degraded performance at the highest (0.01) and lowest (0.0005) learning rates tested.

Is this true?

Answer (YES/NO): NO